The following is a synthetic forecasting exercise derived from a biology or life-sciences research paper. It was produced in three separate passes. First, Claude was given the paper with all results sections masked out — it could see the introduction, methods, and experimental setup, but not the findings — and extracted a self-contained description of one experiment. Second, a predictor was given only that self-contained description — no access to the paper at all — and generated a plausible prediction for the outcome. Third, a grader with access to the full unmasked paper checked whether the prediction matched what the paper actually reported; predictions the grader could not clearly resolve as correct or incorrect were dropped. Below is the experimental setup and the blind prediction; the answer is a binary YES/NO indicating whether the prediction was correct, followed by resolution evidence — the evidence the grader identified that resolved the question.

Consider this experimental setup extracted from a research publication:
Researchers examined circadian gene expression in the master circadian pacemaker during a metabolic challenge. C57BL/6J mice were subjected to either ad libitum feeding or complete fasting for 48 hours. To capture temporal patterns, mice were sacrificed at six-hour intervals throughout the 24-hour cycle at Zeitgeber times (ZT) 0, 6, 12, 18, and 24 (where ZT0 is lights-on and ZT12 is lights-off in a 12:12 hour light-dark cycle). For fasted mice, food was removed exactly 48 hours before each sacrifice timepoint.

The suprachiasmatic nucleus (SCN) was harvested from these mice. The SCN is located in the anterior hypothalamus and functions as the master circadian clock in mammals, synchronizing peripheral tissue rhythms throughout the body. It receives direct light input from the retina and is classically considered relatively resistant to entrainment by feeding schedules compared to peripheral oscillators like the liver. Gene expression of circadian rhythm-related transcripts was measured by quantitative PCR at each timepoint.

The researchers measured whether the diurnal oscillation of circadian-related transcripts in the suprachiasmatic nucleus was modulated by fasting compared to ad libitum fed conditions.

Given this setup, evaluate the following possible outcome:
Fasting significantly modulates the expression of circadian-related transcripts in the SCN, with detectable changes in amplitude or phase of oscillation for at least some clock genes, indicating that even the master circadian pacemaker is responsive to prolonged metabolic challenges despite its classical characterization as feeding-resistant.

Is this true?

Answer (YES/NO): YES